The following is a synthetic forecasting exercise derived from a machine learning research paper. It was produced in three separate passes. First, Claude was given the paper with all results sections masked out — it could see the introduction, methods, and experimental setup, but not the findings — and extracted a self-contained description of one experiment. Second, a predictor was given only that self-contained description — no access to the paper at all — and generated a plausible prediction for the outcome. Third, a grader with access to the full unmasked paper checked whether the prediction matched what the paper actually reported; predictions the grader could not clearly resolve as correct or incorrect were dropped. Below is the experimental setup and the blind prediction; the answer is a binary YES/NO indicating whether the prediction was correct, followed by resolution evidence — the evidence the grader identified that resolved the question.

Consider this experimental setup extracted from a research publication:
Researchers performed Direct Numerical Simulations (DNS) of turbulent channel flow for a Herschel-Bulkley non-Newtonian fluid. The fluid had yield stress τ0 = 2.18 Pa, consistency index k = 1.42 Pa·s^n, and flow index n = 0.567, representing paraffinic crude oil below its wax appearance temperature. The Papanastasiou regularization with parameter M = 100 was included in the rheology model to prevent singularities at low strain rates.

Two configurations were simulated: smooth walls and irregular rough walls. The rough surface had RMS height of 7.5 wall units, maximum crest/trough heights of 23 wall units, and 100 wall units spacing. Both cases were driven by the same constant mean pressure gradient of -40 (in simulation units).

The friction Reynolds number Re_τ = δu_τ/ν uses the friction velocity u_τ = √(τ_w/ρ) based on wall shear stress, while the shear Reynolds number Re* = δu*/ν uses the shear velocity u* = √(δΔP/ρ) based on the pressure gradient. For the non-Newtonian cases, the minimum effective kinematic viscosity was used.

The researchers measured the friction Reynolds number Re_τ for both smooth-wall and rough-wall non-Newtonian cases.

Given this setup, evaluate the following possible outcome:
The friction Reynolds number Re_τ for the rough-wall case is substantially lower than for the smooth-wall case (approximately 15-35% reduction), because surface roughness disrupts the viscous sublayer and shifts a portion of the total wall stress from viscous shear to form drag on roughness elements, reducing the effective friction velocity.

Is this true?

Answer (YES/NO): NO